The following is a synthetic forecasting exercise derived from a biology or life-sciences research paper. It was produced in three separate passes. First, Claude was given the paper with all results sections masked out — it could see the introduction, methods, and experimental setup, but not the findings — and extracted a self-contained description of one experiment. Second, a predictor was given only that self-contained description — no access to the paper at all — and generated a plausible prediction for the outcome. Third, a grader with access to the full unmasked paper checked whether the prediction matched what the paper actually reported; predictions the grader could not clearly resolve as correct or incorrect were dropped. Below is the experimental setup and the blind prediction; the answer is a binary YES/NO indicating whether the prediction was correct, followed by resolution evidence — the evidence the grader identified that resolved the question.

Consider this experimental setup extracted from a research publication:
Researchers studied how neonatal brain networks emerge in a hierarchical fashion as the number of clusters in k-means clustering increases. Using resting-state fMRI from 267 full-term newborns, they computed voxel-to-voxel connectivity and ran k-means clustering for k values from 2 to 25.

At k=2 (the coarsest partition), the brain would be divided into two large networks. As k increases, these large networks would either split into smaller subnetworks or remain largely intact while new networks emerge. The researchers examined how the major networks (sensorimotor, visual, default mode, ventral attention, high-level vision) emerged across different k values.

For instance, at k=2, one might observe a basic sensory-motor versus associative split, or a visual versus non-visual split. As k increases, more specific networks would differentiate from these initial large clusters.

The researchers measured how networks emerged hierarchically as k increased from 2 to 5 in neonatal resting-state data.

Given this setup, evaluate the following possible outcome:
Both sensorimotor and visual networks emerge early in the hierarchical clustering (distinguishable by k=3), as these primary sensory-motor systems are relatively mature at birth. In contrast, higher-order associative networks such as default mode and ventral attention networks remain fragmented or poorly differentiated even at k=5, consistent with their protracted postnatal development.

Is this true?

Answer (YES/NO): NO